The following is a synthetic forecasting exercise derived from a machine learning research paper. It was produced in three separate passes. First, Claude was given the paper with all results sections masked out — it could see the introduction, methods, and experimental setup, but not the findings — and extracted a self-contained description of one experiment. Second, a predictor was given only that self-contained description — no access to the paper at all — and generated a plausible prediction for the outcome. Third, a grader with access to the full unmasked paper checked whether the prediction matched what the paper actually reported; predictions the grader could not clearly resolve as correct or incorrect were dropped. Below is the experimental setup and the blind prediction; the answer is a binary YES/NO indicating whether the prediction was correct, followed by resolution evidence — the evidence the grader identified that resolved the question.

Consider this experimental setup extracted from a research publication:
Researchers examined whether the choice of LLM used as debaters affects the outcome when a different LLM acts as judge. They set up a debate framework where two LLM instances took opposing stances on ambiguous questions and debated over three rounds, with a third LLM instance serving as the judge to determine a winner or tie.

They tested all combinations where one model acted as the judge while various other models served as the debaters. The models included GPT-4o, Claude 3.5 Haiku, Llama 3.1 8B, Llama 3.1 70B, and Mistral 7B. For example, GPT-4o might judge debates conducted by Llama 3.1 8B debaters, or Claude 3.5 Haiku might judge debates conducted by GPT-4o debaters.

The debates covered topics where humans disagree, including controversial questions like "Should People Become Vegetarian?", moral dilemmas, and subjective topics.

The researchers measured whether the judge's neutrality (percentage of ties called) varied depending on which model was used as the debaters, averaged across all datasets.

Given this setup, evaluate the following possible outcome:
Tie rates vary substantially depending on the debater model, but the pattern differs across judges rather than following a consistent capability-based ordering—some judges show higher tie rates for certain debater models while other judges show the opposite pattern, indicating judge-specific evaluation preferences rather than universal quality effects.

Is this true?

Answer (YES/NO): NO